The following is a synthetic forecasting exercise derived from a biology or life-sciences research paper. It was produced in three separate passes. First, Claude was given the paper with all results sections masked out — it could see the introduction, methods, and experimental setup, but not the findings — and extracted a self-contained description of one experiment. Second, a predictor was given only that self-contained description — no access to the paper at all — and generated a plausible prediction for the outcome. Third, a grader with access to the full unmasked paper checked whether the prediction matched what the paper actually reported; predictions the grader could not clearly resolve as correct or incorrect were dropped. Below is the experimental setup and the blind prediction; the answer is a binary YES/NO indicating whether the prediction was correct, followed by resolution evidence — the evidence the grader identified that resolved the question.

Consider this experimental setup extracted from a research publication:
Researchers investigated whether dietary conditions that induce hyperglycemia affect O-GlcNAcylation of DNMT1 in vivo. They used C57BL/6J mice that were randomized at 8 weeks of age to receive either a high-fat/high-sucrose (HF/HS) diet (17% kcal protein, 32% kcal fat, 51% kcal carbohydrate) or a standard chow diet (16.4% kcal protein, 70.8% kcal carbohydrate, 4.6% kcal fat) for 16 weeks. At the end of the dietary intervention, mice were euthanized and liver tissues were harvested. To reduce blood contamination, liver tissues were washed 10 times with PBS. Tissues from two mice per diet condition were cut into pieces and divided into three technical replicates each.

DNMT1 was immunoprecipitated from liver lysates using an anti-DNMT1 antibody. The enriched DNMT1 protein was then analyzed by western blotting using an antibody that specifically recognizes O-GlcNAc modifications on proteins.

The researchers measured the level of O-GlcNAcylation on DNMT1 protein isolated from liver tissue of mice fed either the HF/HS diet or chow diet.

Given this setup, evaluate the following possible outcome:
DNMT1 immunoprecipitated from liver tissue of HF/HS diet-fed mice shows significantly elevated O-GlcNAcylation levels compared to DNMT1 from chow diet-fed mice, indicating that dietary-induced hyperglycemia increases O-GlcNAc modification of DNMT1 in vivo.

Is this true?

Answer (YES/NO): YES